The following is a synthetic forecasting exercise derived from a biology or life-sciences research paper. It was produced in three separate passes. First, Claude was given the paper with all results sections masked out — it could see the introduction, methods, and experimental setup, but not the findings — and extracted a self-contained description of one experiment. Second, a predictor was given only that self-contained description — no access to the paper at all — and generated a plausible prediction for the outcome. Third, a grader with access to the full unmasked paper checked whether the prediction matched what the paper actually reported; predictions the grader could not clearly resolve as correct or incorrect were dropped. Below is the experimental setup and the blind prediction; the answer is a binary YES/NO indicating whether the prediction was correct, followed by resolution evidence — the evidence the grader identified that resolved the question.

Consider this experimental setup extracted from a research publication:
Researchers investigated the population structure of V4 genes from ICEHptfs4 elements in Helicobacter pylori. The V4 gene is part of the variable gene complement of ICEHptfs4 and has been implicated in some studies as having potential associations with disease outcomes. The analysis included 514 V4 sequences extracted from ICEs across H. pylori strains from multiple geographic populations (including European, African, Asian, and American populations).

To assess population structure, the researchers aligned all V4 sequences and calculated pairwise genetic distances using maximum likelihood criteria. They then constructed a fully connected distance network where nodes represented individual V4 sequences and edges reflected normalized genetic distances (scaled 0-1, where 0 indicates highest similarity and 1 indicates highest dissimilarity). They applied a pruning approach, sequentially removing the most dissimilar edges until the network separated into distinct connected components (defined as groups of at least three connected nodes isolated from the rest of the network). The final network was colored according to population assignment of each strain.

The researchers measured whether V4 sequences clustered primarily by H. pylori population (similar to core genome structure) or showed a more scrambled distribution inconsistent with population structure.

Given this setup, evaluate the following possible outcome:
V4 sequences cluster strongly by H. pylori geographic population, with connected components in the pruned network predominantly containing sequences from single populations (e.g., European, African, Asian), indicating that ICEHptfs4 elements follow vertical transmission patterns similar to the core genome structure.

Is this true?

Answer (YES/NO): NO